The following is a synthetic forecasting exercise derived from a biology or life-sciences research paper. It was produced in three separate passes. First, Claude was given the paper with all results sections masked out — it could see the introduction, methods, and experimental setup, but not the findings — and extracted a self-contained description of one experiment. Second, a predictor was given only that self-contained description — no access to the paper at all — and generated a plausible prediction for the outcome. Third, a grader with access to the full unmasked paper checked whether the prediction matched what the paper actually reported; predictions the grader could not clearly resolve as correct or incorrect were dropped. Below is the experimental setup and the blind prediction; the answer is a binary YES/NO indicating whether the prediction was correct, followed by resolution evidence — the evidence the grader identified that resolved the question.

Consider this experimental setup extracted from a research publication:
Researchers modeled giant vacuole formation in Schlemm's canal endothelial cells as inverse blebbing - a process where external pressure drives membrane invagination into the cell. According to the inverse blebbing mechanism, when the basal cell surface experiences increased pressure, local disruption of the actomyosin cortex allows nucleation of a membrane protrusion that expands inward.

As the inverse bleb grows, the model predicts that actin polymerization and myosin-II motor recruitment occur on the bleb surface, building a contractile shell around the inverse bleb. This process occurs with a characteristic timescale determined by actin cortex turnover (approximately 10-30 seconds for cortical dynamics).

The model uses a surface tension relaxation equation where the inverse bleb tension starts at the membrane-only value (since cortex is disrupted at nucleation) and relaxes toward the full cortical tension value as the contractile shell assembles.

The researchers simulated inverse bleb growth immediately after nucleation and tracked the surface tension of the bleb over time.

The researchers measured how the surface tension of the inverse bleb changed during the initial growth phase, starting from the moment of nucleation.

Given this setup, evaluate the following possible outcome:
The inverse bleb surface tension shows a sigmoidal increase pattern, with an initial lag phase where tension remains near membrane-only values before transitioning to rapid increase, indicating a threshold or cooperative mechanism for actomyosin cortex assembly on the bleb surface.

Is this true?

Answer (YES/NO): NO